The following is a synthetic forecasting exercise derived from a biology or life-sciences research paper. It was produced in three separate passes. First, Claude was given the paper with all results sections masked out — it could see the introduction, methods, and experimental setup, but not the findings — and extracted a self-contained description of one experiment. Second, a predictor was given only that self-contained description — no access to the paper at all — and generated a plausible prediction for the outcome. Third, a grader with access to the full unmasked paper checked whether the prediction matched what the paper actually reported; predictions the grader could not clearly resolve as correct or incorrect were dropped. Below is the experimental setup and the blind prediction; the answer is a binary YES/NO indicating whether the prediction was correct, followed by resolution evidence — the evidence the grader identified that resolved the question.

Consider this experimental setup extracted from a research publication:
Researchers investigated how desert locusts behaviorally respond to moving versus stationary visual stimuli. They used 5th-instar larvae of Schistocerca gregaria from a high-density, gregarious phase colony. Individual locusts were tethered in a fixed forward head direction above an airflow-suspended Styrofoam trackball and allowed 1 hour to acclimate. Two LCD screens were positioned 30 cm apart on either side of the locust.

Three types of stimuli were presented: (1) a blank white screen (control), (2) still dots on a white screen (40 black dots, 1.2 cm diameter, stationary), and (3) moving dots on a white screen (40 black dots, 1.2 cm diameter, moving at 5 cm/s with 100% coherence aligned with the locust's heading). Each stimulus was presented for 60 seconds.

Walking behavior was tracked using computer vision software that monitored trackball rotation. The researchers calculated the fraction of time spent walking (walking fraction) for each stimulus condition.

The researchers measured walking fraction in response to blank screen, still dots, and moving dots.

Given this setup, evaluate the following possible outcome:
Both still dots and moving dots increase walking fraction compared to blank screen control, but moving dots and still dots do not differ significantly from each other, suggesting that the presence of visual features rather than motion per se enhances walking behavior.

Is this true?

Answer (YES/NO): NO